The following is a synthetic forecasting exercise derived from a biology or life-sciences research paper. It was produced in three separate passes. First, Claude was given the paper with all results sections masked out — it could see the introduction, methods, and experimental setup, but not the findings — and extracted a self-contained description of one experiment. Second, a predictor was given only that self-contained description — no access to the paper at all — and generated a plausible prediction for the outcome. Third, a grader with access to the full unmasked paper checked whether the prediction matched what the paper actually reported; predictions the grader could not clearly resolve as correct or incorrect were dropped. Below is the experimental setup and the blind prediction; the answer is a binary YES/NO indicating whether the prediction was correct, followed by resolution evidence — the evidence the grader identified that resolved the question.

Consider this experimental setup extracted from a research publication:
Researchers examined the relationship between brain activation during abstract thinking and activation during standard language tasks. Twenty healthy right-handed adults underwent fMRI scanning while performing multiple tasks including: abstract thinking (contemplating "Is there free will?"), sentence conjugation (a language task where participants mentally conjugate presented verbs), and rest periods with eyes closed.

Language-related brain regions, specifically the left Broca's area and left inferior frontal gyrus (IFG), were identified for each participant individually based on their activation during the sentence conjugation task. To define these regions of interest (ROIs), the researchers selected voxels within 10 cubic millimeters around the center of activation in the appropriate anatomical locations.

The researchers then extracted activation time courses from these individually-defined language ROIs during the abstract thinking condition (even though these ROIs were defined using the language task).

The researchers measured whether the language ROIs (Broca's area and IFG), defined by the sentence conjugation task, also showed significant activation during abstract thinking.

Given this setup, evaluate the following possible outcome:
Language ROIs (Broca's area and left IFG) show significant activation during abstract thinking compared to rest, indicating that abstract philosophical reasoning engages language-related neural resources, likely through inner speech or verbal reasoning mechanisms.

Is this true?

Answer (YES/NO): YES